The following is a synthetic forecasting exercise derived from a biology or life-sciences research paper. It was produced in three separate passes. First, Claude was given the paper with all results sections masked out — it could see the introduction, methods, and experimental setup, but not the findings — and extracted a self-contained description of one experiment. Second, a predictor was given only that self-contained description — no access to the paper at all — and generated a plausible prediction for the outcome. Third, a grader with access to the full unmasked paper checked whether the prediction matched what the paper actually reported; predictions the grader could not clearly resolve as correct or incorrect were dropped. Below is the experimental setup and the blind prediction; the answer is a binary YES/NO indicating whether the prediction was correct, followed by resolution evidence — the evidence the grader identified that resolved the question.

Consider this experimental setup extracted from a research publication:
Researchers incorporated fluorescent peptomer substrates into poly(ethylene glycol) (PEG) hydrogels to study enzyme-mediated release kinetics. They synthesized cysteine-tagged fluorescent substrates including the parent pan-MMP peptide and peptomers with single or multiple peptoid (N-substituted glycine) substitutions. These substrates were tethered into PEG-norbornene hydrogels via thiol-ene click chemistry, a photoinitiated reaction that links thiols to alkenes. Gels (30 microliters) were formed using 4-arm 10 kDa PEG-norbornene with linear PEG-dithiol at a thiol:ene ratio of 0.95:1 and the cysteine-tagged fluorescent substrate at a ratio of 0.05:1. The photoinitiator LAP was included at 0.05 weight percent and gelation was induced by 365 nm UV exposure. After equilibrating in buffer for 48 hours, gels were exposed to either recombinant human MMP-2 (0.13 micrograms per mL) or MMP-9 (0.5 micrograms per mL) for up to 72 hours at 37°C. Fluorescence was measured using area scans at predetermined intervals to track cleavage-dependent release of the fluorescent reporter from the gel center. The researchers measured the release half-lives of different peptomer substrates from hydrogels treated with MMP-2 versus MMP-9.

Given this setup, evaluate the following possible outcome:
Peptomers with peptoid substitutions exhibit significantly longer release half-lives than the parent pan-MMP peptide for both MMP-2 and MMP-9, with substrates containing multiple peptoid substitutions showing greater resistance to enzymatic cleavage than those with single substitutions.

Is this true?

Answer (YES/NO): YES